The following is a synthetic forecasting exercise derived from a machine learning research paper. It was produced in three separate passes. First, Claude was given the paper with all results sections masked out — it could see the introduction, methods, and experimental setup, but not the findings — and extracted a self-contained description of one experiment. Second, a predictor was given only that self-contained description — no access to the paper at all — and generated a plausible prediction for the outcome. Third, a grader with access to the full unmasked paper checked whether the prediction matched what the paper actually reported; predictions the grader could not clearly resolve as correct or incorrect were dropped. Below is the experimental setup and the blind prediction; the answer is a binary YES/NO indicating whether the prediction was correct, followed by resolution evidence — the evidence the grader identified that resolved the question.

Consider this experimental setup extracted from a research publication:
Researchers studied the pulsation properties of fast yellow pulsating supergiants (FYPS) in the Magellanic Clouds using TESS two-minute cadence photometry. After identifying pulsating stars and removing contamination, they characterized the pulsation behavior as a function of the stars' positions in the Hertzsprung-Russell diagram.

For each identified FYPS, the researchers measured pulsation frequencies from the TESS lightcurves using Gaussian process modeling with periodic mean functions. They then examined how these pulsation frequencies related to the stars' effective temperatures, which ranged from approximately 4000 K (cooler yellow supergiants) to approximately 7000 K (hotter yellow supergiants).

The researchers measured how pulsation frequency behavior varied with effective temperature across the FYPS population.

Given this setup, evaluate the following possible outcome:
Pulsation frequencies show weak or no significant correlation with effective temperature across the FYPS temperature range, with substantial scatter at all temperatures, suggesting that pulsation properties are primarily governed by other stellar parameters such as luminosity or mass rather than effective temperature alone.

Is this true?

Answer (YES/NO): NO